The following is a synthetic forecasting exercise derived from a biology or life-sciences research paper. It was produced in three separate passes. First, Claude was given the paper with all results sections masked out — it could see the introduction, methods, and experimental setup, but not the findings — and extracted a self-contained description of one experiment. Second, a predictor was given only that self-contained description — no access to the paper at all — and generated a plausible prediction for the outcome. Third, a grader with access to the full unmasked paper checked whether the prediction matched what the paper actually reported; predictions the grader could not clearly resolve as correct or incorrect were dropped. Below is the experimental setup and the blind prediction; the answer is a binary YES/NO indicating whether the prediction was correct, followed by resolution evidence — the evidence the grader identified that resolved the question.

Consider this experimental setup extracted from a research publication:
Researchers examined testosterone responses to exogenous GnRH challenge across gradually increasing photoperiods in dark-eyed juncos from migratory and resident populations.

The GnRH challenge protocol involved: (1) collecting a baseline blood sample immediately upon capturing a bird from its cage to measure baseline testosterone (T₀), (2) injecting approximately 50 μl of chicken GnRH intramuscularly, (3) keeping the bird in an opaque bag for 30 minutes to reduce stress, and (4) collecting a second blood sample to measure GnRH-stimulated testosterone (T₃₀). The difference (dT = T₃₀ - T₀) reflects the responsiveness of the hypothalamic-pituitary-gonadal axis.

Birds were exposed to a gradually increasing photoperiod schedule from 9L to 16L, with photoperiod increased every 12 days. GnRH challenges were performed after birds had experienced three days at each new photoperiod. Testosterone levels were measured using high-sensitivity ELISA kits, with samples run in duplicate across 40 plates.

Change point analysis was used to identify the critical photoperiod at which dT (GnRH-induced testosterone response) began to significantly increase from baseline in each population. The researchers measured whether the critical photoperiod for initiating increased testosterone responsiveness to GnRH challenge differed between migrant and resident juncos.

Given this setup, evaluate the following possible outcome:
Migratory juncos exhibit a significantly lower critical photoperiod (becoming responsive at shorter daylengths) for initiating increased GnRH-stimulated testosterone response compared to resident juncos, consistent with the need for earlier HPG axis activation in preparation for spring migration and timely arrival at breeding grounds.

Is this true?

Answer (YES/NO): NO